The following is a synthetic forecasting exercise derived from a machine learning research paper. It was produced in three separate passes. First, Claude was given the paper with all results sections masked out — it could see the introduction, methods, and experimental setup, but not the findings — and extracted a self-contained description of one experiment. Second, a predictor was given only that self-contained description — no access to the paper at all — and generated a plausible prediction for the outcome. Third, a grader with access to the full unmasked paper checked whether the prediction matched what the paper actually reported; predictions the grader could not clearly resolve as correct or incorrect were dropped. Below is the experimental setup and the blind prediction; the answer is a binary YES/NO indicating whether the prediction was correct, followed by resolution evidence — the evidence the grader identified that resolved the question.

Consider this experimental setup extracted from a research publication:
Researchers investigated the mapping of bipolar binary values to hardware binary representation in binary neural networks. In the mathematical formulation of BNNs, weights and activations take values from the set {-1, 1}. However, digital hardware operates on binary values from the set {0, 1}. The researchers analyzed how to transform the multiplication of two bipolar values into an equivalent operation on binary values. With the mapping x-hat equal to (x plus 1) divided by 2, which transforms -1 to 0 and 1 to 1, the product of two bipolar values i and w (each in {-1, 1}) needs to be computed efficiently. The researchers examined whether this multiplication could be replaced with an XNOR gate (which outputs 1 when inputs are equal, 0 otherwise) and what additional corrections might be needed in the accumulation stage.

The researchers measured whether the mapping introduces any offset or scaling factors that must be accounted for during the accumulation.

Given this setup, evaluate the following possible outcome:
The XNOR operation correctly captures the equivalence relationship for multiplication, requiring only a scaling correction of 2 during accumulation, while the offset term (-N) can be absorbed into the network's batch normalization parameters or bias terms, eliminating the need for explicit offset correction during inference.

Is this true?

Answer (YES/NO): NO